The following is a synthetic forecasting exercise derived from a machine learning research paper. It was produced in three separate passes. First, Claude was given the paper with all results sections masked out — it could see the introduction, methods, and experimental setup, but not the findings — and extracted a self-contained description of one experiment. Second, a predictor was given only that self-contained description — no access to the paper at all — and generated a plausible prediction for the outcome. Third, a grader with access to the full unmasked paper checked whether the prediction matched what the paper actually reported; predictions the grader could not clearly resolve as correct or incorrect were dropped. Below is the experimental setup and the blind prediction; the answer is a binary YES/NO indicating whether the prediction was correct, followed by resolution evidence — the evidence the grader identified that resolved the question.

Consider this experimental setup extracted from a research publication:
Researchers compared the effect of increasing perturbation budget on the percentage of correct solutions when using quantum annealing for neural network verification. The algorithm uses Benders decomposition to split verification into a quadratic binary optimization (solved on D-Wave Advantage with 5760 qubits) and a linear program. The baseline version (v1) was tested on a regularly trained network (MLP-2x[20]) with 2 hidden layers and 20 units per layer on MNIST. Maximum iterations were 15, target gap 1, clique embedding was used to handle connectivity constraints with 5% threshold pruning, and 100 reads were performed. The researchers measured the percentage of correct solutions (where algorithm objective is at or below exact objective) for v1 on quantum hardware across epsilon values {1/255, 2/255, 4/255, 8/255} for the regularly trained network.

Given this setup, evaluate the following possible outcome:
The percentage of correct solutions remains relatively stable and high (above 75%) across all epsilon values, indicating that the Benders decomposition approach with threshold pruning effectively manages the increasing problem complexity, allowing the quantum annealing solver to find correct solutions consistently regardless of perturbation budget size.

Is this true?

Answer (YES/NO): NO